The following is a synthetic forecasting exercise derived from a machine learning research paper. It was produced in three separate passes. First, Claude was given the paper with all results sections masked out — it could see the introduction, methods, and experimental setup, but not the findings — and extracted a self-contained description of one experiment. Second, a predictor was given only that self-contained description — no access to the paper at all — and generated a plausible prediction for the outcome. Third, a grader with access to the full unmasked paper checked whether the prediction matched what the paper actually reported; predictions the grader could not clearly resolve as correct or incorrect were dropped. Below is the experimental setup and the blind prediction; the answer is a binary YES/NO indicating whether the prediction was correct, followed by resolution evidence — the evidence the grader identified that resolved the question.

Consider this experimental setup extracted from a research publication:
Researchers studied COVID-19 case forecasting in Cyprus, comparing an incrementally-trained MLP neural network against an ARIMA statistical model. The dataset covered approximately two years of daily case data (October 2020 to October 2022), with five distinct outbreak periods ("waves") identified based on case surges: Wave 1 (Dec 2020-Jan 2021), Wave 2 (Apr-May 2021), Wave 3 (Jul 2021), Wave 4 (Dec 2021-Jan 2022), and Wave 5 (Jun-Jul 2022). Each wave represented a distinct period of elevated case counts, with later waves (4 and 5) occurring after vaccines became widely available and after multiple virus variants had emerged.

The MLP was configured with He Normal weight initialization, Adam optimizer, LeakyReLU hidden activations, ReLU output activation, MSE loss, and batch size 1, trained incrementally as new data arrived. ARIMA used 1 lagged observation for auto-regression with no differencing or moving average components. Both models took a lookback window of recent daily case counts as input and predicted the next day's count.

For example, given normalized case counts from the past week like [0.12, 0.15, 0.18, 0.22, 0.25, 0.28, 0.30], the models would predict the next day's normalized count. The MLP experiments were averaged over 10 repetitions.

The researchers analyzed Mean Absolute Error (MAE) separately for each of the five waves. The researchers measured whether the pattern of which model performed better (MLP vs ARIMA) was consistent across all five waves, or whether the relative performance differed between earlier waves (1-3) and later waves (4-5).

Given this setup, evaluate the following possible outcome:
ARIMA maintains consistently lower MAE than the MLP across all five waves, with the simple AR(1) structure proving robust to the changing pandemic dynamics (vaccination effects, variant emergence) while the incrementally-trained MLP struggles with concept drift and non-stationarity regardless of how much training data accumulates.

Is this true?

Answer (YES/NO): NO